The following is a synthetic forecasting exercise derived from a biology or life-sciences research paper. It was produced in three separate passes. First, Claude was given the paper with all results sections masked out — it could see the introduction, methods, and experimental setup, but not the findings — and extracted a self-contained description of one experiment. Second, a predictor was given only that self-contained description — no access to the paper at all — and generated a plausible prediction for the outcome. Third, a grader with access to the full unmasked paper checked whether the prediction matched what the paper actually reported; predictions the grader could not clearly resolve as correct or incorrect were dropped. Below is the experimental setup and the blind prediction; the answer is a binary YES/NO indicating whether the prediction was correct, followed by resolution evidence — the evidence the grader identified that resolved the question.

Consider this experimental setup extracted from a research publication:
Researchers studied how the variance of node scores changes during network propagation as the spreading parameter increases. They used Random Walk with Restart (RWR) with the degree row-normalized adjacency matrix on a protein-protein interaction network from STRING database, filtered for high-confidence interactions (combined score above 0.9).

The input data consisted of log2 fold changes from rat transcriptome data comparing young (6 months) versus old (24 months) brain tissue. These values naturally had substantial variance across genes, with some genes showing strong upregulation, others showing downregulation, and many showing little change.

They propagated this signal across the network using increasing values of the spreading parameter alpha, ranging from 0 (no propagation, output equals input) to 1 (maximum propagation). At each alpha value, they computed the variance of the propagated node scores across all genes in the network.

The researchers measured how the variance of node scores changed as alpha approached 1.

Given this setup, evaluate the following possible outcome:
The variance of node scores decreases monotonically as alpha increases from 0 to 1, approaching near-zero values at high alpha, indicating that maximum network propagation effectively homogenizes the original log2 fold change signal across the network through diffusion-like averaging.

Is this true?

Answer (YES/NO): YES